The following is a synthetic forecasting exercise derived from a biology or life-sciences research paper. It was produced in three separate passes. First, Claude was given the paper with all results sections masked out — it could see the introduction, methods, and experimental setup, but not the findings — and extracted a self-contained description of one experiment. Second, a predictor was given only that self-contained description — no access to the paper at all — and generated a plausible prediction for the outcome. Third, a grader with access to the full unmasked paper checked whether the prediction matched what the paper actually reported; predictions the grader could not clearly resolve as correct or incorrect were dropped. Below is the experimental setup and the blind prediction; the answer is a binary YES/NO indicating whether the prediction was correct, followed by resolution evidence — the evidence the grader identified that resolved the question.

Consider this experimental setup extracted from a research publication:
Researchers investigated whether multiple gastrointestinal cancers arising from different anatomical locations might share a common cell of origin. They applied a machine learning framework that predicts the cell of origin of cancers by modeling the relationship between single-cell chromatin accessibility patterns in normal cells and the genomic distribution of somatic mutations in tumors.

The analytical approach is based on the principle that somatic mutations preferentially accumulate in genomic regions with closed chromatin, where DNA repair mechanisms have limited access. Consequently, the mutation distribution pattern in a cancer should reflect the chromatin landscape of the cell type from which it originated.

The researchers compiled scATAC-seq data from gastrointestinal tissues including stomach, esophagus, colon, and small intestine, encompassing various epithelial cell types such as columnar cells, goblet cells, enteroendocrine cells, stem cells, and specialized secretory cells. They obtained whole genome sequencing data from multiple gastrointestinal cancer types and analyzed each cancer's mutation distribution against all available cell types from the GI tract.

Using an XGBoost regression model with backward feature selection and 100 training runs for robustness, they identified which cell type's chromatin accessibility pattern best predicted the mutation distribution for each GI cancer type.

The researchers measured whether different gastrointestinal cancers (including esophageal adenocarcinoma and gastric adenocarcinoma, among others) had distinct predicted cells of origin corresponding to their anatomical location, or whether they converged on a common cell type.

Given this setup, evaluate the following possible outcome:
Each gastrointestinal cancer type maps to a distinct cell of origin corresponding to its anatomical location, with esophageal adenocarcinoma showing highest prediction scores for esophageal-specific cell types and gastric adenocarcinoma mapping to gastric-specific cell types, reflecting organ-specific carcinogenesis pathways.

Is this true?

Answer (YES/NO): NO